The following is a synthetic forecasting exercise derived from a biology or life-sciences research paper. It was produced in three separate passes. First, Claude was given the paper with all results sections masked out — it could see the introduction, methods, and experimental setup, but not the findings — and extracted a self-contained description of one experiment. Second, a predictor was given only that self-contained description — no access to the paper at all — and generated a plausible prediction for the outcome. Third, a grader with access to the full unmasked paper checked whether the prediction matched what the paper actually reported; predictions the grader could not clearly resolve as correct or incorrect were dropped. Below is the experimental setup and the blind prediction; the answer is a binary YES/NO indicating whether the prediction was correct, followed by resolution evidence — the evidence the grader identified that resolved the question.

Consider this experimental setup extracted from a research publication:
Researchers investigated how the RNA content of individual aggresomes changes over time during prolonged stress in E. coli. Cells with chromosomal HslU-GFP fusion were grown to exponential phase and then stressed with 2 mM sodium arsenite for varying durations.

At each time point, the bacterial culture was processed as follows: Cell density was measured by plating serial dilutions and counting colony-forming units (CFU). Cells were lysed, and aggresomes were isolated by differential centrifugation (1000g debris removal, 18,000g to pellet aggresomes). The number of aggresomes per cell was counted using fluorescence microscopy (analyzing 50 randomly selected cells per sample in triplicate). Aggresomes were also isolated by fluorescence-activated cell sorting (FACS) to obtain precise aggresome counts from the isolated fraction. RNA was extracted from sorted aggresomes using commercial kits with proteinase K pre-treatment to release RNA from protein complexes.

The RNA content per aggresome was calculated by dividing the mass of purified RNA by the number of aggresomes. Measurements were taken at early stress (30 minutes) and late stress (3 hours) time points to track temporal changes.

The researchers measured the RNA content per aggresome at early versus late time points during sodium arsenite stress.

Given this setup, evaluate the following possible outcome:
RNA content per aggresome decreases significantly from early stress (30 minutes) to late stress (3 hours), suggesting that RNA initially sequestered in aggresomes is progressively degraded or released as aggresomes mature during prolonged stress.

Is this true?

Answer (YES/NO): NO